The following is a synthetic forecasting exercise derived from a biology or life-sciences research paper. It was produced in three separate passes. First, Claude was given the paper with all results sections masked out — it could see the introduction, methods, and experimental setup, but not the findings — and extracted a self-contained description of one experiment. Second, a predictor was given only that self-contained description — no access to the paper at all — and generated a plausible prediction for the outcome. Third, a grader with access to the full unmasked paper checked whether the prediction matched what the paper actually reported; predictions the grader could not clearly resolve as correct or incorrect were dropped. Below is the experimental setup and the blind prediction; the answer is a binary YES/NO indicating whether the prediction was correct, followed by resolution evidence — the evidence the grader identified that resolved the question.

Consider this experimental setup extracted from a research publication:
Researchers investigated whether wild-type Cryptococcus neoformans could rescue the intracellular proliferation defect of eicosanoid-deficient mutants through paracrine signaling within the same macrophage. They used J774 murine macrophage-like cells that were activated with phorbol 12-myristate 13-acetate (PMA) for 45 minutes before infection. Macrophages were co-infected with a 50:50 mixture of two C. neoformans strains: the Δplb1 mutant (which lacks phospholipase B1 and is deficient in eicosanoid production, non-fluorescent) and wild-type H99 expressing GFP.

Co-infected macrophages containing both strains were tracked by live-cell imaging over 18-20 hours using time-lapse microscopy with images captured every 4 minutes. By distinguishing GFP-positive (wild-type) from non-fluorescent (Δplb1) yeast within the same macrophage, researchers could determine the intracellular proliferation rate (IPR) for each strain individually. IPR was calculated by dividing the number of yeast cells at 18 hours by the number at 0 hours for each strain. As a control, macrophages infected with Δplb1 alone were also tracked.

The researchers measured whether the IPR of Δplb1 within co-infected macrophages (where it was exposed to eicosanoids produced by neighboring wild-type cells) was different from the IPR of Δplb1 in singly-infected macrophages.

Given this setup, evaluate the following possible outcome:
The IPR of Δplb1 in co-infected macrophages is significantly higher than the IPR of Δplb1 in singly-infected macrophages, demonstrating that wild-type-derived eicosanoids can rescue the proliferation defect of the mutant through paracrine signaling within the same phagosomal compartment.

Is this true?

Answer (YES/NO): YES